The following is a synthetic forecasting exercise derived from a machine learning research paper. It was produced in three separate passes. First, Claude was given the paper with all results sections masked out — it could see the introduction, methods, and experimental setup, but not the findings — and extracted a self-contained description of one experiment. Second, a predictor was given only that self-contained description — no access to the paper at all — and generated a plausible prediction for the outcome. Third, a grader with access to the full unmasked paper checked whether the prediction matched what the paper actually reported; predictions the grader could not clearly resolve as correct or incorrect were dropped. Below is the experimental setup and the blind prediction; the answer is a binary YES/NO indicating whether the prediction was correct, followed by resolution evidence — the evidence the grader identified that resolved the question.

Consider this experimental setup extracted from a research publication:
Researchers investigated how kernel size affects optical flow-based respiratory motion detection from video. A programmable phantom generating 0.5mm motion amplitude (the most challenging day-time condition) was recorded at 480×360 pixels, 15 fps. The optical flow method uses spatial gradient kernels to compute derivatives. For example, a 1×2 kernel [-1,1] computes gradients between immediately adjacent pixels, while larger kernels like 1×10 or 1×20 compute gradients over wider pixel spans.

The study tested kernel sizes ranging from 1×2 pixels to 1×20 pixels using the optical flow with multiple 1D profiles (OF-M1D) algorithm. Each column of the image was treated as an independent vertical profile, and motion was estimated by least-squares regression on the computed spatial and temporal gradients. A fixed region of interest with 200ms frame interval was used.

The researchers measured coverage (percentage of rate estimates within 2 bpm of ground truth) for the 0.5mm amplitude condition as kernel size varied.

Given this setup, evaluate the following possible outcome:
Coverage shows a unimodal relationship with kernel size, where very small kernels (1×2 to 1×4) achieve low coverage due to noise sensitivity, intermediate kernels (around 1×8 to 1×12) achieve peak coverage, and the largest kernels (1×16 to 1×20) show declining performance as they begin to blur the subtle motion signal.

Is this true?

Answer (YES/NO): NO